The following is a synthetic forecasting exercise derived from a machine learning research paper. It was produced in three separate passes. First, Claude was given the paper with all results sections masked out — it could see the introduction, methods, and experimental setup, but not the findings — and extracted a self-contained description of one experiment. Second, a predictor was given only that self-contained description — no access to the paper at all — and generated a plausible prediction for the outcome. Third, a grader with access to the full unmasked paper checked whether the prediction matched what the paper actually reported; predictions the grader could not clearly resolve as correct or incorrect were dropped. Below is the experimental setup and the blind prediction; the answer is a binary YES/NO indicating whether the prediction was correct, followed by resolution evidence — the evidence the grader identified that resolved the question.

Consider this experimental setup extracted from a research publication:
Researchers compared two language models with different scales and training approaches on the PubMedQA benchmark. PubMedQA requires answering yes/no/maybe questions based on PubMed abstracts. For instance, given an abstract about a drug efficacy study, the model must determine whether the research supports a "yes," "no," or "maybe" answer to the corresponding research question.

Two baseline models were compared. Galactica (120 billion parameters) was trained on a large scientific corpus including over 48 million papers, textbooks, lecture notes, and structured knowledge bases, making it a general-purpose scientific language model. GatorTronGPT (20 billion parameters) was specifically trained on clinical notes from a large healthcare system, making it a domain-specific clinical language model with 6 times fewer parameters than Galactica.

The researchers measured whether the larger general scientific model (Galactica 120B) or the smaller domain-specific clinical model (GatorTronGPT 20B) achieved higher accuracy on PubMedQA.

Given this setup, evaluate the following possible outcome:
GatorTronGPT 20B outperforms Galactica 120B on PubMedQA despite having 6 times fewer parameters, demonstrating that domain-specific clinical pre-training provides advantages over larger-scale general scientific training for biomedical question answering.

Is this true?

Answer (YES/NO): NO